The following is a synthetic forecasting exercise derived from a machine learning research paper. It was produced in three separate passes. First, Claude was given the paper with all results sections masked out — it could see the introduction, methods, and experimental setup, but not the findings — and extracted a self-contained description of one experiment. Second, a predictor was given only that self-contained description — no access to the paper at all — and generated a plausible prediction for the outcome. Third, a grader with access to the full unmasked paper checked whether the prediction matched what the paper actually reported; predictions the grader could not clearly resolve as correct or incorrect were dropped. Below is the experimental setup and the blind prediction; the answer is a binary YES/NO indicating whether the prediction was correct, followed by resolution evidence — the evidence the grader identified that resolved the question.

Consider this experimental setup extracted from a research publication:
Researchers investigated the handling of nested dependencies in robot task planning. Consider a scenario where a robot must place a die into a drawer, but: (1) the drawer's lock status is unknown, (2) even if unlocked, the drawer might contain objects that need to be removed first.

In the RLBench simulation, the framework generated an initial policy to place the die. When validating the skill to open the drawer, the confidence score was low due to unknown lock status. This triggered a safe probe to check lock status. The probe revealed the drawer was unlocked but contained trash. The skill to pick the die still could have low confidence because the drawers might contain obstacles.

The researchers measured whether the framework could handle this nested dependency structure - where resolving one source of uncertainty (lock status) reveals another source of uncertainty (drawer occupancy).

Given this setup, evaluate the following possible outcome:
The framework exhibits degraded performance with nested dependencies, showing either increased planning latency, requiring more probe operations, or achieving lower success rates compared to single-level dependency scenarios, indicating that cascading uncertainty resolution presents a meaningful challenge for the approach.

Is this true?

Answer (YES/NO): YES